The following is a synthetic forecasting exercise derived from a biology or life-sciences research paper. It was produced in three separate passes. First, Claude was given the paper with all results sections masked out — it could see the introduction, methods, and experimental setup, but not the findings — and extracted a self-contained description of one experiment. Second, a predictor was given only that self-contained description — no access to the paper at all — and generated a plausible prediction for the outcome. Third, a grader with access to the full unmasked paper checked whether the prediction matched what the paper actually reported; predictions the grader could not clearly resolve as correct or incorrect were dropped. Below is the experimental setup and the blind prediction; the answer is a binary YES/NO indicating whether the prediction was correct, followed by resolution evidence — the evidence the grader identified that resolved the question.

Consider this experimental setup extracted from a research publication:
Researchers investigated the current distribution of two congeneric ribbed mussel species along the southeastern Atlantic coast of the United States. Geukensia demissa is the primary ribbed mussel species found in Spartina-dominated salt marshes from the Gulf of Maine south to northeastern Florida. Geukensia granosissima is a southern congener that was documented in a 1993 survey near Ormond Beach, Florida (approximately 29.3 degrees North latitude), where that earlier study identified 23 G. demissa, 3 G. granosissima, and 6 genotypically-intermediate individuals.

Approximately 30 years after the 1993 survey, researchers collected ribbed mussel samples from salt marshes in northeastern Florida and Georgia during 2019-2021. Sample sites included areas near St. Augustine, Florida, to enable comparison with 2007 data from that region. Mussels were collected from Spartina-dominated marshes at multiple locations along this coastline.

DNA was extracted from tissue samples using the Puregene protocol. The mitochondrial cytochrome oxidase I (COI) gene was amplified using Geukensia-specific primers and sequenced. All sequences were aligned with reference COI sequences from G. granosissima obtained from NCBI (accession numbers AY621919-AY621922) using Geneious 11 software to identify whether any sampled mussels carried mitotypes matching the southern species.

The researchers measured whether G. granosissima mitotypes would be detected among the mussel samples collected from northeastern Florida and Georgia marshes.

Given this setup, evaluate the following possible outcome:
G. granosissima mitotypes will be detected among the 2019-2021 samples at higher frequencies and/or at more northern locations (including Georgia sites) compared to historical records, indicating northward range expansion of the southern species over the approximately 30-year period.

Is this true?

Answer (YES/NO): NO